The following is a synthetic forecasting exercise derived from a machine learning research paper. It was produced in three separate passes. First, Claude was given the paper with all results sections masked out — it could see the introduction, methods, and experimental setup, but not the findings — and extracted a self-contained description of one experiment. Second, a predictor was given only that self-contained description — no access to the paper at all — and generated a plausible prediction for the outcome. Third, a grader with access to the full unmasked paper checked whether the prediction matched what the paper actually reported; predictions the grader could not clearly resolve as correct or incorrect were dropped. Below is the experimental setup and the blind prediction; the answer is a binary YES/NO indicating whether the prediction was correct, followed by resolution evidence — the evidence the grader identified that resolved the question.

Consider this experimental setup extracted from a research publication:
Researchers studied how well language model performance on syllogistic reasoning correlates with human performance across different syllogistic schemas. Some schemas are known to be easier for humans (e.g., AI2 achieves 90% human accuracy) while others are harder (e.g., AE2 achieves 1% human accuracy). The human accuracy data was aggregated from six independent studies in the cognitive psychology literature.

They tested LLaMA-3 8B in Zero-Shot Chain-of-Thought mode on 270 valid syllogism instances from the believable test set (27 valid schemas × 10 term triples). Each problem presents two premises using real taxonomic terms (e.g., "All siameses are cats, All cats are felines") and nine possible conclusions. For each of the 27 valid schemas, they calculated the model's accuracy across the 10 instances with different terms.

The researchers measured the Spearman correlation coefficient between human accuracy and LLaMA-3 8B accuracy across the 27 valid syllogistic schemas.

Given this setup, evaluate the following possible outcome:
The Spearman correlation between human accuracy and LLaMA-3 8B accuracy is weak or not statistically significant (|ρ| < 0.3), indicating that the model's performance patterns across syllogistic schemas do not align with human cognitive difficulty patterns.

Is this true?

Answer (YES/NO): NO